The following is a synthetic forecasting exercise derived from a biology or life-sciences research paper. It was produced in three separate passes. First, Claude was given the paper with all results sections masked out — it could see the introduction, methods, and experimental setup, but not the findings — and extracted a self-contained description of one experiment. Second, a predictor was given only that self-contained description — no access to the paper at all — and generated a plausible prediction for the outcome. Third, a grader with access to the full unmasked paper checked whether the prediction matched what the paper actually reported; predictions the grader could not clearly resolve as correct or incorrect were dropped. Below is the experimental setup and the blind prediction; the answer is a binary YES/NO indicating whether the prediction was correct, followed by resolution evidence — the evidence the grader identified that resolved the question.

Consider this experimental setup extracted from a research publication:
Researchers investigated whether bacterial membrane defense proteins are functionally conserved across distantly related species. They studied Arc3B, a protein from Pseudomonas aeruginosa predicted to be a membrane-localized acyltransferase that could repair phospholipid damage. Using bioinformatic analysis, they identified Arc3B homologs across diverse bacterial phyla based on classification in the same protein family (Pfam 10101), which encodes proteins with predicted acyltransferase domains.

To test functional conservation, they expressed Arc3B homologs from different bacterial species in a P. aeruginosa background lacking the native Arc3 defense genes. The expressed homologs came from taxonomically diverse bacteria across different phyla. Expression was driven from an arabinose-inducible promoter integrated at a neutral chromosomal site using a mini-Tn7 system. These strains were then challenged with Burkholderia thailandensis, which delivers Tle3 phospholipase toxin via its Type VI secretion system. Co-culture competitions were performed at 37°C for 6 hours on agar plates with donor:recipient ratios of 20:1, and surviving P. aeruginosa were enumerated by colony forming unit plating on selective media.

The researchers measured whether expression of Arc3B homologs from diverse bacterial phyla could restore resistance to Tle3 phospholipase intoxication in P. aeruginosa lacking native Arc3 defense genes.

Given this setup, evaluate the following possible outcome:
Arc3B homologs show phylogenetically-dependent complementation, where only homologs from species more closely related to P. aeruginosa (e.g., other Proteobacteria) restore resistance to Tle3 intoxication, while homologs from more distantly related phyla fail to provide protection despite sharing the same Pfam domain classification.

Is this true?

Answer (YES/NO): NO